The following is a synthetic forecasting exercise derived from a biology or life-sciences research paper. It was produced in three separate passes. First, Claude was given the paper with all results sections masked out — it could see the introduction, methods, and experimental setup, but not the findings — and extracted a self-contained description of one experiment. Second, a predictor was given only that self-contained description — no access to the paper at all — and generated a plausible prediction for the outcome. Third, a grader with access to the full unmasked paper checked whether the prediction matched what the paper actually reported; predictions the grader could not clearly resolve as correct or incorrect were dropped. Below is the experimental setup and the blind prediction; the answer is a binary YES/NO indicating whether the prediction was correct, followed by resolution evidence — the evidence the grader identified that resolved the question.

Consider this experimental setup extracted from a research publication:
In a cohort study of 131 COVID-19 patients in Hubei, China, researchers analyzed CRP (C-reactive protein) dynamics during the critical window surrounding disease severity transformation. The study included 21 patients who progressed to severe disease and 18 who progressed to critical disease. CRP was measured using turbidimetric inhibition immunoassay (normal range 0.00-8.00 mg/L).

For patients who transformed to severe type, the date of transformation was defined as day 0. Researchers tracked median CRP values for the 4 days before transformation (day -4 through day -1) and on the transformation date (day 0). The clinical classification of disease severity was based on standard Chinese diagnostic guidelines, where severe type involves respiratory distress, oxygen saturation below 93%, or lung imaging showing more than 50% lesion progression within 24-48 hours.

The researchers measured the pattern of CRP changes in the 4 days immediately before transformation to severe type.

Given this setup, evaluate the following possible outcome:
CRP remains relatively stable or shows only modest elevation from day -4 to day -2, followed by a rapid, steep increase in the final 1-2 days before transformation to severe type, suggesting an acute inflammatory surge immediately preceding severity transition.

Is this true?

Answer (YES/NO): NO